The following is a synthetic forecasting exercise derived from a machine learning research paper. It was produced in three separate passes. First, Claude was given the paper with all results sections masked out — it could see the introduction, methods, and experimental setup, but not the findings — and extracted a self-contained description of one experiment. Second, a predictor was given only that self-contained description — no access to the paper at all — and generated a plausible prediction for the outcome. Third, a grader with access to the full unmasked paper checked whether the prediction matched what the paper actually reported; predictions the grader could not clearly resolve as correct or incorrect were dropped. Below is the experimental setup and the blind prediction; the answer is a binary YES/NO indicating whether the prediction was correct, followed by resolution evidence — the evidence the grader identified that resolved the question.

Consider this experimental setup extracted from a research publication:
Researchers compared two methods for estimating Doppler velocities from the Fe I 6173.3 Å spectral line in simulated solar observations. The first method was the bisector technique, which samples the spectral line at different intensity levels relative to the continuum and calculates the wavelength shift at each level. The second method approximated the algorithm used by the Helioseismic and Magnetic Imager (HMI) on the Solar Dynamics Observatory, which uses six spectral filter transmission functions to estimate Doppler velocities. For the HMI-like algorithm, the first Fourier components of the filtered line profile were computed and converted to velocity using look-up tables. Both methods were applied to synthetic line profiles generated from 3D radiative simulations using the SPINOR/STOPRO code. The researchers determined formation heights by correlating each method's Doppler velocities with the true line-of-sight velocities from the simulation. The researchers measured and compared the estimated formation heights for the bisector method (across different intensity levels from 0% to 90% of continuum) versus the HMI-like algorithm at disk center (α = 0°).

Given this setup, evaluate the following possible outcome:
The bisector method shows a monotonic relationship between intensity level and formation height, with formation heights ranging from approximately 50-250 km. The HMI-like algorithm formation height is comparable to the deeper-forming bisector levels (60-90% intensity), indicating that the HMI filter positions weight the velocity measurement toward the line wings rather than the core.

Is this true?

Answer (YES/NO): NO